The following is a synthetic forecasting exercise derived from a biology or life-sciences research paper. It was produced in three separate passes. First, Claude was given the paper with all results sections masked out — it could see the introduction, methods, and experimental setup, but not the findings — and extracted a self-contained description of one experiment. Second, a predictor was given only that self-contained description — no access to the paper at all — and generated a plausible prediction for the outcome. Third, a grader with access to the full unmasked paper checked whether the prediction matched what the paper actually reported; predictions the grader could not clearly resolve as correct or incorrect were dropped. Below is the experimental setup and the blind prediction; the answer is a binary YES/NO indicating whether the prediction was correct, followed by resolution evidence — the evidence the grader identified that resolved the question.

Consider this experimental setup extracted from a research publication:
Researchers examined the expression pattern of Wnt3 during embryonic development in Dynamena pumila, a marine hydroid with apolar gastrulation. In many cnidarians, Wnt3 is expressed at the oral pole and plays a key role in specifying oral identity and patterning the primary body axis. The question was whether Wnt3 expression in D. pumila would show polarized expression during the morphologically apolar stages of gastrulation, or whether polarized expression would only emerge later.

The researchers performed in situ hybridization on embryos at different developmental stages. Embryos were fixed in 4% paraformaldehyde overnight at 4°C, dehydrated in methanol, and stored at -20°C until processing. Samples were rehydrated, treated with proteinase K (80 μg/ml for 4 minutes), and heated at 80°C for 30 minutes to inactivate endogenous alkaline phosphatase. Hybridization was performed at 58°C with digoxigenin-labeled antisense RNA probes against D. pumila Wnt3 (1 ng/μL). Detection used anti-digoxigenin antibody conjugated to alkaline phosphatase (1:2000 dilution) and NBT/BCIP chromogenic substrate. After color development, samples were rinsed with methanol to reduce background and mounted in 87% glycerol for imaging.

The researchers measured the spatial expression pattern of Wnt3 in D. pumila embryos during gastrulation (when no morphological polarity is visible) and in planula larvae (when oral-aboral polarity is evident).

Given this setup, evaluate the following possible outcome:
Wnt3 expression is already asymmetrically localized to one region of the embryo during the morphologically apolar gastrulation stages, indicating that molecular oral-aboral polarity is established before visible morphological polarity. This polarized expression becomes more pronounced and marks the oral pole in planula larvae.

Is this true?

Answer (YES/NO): YES